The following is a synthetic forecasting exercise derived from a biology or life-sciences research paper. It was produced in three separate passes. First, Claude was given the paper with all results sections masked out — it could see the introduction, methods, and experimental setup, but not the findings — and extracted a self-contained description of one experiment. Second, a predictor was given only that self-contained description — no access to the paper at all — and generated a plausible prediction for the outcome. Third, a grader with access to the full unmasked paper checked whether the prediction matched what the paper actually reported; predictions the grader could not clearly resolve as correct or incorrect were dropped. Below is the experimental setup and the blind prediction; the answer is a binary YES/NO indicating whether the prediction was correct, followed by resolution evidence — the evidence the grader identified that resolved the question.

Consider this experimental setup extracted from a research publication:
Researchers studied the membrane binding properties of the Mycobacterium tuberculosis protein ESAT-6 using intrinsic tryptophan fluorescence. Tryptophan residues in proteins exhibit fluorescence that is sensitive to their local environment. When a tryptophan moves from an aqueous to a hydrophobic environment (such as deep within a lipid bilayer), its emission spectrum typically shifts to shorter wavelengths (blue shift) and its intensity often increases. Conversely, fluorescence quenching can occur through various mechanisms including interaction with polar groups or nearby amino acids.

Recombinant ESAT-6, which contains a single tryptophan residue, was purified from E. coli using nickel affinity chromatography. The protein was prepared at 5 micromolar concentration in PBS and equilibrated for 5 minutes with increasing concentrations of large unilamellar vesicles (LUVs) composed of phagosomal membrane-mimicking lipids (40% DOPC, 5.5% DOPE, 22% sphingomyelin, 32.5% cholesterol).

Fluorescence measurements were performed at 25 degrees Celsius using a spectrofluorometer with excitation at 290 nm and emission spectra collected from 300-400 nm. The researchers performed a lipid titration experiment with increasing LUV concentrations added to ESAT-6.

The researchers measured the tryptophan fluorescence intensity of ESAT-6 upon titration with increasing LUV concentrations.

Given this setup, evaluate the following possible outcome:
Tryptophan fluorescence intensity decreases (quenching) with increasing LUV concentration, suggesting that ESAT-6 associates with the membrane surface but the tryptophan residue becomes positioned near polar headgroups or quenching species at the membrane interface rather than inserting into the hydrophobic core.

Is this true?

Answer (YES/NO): YES